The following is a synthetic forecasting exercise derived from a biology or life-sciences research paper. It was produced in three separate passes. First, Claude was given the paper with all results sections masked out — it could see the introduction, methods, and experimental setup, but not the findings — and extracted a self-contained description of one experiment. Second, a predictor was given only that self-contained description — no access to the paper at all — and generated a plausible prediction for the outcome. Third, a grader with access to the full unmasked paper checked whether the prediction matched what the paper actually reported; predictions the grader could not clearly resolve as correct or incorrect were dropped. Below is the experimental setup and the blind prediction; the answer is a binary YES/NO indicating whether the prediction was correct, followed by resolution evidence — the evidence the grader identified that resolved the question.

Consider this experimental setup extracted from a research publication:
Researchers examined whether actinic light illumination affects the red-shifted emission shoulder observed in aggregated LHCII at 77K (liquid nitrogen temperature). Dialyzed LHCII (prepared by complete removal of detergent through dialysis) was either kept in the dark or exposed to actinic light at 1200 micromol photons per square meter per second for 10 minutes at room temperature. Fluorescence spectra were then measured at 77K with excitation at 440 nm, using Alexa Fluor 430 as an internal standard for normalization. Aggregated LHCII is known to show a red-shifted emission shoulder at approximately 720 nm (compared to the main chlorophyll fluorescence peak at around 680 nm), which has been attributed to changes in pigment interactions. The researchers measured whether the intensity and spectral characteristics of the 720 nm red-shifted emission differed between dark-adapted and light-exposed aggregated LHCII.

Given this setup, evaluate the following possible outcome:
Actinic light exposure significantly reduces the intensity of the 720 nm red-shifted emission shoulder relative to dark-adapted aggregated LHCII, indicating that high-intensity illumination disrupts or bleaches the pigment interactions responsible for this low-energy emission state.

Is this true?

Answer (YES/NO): NO